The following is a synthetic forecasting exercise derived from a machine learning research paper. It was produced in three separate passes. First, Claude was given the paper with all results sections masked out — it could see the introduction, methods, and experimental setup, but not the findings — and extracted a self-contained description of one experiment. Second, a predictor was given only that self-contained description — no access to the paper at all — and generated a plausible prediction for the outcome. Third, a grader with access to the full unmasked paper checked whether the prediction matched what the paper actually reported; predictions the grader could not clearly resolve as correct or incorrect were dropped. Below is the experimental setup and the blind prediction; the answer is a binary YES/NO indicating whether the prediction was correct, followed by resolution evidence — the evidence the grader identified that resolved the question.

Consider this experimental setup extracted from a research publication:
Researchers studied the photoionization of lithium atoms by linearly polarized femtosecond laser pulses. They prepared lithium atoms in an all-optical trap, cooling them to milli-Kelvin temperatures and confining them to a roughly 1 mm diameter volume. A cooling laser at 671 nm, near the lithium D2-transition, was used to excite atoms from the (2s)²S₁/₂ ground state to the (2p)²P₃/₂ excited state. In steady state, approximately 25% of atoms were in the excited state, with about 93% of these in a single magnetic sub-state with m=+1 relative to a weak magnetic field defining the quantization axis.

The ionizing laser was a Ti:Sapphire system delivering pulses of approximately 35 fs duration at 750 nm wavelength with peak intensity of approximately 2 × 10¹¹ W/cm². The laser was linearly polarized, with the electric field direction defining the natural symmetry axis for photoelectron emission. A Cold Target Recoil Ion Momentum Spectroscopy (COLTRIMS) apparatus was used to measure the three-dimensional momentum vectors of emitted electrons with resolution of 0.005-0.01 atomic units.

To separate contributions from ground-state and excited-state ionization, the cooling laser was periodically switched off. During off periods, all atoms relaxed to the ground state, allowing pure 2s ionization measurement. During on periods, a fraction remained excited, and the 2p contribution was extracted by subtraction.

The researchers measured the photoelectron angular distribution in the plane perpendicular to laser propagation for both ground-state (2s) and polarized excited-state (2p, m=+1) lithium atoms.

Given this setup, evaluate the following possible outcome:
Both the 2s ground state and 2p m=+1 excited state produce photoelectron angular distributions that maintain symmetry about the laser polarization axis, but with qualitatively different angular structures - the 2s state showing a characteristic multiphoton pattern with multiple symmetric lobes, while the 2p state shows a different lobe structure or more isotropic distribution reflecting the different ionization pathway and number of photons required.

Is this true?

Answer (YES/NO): NO